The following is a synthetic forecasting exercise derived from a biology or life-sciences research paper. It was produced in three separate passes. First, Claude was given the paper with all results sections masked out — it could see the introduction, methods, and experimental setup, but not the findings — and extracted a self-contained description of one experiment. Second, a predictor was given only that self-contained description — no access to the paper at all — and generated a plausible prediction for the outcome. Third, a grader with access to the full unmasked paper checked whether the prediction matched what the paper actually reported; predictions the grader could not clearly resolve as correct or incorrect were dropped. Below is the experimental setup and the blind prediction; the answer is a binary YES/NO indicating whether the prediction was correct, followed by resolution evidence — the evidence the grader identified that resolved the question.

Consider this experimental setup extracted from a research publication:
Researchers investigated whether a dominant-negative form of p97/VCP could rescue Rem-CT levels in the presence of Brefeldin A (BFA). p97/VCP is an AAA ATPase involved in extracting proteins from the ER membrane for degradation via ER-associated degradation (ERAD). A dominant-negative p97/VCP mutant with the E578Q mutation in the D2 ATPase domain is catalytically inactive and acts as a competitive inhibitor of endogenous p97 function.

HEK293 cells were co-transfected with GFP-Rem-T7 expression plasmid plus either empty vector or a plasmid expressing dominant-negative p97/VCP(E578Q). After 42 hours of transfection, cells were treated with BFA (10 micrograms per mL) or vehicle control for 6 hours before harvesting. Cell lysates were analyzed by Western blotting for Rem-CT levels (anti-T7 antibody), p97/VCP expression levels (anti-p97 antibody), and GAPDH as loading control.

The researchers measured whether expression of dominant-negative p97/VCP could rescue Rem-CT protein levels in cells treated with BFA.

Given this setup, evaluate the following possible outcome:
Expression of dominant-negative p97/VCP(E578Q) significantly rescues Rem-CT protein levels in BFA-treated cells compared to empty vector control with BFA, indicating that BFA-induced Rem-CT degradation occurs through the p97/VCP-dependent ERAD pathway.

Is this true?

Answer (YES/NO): NO